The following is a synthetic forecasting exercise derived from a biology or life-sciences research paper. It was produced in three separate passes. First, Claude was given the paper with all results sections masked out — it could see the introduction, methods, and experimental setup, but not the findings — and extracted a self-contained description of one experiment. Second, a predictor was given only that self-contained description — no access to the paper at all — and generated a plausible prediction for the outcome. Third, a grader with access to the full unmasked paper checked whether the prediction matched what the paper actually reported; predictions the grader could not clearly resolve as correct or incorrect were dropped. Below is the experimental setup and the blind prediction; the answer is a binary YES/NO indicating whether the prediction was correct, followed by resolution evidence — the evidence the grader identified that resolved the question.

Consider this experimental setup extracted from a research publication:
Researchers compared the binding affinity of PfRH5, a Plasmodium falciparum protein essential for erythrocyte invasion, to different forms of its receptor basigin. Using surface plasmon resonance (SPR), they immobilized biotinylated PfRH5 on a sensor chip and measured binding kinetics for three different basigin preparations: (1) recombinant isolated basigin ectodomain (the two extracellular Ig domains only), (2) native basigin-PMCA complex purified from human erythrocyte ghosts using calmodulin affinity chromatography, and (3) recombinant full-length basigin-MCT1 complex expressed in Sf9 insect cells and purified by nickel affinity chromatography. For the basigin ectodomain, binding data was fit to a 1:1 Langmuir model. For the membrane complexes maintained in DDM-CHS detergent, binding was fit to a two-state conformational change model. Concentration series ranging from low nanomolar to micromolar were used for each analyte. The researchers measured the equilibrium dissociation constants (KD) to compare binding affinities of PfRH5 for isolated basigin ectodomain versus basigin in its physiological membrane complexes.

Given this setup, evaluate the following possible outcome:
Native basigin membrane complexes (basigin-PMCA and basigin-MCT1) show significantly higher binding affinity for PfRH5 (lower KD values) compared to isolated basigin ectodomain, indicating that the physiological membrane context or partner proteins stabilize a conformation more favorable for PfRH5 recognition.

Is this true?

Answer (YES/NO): YES